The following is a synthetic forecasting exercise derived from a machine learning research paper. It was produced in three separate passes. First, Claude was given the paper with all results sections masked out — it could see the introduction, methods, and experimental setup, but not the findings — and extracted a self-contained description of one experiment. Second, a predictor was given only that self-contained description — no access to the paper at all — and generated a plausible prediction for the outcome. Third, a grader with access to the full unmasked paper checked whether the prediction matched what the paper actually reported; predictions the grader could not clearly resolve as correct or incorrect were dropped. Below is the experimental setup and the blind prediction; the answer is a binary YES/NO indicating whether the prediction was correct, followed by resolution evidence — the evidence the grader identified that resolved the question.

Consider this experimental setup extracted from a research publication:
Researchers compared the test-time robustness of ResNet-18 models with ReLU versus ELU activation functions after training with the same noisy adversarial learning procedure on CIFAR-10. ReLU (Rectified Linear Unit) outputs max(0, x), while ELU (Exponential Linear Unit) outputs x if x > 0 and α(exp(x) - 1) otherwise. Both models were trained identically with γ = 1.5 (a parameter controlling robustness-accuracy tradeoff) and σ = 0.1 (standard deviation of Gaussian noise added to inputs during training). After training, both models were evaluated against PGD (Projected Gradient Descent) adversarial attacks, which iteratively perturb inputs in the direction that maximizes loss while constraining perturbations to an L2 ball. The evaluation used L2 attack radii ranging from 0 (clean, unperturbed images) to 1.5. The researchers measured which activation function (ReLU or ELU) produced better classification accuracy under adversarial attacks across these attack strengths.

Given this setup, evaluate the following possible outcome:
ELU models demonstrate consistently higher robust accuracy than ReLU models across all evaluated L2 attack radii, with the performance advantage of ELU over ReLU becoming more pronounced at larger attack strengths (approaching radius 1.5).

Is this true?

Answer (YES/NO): NO